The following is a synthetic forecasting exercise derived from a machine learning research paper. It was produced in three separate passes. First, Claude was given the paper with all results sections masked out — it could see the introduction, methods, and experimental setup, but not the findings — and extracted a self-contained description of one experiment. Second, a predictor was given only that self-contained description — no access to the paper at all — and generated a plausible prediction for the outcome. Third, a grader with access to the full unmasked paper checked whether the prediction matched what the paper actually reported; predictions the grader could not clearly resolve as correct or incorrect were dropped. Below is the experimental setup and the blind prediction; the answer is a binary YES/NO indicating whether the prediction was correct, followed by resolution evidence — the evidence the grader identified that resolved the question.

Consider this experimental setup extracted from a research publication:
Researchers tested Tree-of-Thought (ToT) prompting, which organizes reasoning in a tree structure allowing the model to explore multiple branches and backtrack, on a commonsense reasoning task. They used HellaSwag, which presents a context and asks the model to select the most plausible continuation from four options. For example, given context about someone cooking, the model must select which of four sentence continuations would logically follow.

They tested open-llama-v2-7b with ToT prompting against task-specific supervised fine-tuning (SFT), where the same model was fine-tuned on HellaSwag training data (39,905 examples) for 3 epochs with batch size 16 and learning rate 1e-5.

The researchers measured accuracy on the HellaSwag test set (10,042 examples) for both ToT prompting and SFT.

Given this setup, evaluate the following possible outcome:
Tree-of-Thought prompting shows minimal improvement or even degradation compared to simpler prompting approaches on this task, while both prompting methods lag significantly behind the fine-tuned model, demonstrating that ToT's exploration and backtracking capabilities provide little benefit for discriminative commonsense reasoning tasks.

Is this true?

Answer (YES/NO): NO